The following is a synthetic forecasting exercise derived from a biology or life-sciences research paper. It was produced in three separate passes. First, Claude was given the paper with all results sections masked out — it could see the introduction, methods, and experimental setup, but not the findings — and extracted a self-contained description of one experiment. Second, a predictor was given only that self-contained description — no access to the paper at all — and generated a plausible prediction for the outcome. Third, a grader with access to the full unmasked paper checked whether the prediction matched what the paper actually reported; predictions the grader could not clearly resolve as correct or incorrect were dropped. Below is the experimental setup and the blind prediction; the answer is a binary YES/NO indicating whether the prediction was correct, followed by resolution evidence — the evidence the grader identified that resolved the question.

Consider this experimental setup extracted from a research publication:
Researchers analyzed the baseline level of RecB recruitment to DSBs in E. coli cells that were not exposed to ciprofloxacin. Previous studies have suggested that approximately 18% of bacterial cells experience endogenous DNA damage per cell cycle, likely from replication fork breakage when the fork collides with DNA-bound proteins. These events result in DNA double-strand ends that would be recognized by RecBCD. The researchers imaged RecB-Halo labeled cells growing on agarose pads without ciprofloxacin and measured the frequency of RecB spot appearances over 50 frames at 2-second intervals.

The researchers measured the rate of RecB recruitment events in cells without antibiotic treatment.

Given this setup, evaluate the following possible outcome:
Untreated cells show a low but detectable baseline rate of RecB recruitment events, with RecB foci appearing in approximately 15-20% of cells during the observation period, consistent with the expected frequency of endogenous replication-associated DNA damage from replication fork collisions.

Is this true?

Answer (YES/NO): NO